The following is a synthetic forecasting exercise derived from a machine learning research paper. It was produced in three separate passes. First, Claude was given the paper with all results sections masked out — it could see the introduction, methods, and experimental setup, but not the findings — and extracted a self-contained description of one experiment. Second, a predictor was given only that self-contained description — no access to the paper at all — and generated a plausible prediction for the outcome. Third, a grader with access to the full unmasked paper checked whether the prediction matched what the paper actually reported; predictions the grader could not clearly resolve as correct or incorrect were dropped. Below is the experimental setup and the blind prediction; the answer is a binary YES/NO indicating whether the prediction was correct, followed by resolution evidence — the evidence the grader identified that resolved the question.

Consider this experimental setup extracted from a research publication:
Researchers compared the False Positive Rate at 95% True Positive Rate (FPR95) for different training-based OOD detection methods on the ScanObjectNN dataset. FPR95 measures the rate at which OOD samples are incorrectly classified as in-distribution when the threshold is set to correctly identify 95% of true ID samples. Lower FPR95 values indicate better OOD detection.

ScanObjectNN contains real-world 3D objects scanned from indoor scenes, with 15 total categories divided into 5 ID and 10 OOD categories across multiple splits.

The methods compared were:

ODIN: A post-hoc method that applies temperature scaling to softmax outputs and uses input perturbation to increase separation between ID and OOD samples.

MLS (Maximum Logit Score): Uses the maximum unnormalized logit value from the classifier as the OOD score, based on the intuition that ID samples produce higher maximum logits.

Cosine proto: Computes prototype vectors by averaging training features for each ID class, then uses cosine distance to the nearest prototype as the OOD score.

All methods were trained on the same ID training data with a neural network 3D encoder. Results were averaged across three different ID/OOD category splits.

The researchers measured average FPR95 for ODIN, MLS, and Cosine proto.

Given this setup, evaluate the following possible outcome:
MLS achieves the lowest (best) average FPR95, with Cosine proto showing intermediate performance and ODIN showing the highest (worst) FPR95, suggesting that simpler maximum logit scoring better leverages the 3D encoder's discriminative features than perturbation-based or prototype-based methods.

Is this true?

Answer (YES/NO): NO